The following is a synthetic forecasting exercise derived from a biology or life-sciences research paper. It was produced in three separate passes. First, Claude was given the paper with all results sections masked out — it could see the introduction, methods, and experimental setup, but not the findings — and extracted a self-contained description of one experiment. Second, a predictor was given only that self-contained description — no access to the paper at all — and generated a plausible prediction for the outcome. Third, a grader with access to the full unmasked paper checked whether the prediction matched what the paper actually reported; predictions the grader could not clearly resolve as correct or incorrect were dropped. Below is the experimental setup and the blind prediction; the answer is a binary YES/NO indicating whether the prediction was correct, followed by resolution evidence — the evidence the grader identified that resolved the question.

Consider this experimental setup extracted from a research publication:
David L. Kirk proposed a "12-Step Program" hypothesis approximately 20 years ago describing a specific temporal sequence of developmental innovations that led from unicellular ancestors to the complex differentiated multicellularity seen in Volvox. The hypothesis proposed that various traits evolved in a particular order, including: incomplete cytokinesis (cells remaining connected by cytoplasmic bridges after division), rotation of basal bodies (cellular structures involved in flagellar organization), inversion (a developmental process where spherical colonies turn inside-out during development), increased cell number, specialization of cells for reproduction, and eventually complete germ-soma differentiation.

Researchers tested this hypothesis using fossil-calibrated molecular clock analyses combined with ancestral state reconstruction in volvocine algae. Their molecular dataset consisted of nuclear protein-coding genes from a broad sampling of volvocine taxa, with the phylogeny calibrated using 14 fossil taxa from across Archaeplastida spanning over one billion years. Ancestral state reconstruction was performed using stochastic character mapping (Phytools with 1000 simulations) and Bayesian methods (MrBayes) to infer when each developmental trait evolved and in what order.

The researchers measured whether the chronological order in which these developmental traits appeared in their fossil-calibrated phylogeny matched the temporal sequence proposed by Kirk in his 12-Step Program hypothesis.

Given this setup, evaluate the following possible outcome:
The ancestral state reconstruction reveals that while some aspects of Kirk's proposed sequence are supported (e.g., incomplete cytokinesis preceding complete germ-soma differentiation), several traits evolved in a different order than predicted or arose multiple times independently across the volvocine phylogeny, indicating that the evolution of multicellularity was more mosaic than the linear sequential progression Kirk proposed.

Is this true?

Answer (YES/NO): NO